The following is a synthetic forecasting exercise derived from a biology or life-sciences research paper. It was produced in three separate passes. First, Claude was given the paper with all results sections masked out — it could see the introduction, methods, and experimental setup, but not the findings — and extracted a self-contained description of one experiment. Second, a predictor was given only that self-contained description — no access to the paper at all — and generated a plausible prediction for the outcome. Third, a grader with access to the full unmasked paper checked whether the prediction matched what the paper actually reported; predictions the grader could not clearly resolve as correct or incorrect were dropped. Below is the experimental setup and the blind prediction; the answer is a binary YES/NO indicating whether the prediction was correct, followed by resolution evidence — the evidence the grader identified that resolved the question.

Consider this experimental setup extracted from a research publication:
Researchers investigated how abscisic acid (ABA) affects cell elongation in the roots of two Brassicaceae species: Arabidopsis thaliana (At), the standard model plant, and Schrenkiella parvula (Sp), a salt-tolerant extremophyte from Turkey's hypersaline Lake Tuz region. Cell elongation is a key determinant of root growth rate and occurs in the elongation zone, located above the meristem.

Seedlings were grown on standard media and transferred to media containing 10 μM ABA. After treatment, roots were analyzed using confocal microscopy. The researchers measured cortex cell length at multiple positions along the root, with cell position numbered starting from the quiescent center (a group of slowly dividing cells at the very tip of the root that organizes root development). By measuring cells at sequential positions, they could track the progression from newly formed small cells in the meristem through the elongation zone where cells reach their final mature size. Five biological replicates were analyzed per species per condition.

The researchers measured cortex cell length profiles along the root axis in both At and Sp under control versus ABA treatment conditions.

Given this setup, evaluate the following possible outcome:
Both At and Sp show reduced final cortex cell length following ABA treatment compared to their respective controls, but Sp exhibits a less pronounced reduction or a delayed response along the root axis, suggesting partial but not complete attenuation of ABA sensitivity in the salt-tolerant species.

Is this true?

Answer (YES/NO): NO